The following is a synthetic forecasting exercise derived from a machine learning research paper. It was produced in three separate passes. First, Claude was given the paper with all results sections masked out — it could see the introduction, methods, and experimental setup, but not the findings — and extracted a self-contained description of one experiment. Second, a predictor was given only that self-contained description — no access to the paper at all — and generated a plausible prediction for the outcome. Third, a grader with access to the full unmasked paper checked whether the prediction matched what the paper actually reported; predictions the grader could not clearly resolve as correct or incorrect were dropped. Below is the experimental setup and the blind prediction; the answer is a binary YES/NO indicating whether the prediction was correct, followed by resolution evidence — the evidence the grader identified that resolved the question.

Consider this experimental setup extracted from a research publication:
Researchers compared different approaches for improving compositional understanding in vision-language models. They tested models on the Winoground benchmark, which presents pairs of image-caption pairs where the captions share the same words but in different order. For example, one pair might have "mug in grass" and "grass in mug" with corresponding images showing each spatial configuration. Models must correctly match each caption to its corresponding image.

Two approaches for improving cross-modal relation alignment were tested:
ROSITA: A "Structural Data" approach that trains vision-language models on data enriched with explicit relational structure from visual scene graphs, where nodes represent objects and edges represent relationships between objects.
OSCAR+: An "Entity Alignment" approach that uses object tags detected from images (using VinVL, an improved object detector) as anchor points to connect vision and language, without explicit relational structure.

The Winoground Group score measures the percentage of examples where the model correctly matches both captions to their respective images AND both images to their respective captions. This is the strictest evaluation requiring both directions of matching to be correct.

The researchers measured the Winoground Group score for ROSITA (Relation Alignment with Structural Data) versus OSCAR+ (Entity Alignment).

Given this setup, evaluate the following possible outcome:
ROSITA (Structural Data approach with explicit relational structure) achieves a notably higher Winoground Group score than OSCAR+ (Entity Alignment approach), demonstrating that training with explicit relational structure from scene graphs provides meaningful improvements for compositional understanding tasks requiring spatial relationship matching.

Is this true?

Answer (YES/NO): NO